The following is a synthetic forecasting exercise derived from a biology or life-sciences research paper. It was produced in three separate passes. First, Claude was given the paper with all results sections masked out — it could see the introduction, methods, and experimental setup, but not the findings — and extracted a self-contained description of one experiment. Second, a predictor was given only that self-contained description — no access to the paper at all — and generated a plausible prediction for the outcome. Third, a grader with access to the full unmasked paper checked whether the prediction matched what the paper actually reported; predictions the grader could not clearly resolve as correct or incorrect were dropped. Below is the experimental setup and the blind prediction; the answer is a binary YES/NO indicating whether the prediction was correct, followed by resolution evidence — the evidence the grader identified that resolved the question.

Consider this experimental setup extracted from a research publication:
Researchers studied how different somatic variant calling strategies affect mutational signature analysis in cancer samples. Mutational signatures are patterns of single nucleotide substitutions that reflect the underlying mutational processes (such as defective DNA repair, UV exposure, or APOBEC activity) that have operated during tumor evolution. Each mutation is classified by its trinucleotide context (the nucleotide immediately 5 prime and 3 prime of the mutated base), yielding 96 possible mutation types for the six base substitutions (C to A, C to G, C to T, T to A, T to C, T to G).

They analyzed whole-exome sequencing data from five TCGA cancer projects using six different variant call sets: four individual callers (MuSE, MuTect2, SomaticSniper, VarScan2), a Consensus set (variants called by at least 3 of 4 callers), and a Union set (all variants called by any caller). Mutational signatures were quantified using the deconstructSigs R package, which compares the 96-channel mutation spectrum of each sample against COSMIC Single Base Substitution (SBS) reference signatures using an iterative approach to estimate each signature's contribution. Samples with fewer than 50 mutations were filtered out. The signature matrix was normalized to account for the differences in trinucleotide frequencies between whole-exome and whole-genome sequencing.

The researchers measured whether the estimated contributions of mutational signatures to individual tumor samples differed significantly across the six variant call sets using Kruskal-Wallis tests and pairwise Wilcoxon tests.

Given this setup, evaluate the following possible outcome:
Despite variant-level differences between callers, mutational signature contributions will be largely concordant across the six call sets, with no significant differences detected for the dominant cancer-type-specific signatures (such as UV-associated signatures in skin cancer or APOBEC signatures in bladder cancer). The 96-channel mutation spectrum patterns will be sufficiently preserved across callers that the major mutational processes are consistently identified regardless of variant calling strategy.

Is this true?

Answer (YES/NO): NO